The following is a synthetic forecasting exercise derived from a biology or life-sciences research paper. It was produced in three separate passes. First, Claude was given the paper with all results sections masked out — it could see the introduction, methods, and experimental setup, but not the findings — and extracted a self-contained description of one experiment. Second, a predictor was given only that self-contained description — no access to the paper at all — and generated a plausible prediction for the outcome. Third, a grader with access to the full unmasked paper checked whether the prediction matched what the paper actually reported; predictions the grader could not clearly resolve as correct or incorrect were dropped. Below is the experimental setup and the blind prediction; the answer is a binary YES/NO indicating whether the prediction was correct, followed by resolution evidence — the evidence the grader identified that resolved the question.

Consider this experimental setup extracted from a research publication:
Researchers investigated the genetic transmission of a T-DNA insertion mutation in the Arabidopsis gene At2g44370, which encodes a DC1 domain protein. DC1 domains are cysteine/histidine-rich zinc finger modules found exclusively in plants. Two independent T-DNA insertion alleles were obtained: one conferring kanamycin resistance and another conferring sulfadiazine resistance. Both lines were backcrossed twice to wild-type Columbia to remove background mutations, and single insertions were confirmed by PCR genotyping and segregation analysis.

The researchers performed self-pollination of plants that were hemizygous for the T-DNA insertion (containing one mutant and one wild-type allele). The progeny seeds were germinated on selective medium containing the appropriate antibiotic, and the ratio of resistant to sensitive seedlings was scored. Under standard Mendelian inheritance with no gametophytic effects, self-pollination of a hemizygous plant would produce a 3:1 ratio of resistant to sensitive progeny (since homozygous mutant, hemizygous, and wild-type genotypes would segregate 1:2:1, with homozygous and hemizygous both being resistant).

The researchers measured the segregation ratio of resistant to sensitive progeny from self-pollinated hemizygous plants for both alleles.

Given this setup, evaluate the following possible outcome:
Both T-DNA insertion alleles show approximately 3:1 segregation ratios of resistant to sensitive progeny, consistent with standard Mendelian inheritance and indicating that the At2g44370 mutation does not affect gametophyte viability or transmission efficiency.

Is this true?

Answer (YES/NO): NO